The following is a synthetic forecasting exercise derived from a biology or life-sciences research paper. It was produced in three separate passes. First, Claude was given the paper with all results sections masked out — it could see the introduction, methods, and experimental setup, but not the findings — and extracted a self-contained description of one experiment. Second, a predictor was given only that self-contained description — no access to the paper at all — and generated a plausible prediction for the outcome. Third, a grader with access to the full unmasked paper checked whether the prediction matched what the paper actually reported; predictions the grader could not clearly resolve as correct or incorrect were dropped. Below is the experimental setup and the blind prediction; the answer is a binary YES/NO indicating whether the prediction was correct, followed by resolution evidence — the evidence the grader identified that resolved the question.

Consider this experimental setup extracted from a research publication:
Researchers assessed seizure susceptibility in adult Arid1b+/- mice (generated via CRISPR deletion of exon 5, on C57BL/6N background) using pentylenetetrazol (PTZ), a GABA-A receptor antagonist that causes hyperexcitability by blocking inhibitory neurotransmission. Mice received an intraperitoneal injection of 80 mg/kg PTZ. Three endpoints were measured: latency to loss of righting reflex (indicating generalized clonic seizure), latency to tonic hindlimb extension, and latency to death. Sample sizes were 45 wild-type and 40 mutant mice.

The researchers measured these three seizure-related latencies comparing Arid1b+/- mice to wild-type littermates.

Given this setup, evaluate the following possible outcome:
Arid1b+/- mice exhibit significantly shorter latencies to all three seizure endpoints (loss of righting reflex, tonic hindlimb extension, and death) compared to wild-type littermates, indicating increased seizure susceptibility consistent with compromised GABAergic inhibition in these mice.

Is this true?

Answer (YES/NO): YES